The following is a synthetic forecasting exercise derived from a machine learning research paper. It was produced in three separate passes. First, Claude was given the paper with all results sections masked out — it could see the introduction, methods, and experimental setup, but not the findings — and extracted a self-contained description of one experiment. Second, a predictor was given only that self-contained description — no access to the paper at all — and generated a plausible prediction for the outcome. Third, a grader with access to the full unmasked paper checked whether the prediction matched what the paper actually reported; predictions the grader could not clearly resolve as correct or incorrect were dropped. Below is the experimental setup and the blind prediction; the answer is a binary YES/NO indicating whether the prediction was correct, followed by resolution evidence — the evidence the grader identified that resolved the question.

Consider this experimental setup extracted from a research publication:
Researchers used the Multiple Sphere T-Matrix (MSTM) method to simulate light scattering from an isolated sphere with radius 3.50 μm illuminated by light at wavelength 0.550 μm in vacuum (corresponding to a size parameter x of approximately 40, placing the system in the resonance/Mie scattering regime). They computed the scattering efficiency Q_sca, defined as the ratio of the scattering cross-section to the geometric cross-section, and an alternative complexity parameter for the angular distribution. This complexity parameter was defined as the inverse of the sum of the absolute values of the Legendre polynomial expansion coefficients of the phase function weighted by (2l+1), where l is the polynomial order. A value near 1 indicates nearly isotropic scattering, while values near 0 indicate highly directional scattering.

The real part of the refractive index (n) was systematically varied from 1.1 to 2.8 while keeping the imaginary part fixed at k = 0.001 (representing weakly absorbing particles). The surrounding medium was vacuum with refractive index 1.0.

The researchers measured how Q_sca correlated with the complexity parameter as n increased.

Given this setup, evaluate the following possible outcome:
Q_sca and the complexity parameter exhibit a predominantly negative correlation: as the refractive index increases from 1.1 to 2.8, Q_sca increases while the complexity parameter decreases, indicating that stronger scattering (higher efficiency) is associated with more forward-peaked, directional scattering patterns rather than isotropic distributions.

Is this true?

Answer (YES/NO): NO